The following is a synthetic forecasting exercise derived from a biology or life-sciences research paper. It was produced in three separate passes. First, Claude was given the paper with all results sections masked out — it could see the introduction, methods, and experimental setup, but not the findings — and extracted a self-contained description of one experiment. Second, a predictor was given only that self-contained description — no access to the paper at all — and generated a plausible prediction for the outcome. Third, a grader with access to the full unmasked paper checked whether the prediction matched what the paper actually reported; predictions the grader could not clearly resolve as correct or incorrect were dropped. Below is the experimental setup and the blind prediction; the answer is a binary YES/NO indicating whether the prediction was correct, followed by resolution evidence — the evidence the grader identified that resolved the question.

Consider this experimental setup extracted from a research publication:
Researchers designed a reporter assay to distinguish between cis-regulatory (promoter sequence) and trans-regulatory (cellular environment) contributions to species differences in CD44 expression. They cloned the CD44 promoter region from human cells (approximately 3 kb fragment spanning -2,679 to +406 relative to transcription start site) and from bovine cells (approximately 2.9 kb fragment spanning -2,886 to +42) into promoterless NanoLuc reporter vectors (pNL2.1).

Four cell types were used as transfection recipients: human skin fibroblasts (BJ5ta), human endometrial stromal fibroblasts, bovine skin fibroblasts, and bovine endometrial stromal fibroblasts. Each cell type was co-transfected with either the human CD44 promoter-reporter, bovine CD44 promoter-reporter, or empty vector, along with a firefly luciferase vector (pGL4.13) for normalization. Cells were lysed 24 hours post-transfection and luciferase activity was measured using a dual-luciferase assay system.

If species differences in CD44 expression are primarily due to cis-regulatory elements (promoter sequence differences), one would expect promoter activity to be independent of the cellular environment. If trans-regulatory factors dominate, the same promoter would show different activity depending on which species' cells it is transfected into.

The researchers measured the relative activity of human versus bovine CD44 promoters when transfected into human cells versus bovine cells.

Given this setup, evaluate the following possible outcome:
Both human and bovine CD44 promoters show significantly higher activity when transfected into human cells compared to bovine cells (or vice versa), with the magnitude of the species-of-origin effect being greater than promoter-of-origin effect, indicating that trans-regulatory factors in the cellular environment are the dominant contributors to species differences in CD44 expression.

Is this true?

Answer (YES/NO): NO